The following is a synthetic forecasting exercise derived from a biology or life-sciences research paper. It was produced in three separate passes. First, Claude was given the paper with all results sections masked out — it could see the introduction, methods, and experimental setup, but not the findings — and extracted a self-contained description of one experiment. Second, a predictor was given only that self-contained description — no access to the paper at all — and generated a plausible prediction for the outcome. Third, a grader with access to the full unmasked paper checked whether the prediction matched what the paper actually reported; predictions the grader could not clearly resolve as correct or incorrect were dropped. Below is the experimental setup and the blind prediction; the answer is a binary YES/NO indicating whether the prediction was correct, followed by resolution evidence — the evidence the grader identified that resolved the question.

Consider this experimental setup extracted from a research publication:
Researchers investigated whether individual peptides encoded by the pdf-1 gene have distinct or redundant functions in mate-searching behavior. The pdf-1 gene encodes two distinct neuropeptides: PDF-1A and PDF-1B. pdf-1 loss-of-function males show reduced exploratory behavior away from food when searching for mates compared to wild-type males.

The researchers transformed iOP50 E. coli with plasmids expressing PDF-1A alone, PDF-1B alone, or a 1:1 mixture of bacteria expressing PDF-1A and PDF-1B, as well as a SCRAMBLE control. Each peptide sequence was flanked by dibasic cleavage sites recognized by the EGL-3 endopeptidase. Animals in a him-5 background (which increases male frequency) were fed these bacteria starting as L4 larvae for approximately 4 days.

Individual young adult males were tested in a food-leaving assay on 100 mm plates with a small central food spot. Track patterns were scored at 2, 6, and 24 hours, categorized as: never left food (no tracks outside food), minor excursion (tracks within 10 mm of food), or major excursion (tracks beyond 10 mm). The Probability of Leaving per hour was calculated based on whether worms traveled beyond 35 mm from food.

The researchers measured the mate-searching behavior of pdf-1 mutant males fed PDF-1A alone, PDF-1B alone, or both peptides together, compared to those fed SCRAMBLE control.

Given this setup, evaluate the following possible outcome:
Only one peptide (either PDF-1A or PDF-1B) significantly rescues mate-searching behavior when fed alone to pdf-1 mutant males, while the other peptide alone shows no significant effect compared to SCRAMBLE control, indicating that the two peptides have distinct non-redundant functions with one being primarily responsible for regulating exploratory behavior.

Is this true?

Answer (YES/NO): NO